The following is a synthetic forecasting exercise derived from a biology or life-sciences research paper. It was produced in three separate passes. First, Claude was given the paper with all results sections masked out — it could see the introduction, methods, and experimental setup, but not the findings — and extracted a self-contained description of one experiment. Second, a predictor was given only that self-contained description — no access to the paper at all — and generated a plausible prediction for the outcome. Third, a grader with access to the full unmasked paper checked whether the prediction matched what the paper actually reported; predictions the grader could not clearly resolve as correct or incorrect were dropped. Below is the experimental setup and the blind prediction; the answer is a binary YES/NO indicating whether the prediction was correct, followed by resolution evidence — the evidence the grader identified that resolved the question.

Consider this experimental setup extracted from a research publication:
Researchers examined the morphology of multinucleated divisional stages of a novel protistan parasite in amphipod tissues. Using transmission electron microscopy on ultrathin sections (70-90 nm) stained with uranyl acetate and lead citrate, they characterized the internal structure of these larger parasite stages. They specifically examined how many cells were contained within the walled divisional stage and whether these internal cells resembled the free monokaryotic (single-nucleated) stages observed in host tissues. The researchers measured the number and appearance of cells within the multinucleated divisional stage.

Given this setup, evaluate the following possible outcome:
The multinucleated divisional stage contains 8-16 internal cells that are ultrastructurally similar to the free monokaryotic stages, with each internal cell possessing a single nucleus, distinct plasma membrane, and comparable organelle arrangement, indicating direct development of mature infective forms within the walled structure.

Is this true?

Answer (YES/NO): NO